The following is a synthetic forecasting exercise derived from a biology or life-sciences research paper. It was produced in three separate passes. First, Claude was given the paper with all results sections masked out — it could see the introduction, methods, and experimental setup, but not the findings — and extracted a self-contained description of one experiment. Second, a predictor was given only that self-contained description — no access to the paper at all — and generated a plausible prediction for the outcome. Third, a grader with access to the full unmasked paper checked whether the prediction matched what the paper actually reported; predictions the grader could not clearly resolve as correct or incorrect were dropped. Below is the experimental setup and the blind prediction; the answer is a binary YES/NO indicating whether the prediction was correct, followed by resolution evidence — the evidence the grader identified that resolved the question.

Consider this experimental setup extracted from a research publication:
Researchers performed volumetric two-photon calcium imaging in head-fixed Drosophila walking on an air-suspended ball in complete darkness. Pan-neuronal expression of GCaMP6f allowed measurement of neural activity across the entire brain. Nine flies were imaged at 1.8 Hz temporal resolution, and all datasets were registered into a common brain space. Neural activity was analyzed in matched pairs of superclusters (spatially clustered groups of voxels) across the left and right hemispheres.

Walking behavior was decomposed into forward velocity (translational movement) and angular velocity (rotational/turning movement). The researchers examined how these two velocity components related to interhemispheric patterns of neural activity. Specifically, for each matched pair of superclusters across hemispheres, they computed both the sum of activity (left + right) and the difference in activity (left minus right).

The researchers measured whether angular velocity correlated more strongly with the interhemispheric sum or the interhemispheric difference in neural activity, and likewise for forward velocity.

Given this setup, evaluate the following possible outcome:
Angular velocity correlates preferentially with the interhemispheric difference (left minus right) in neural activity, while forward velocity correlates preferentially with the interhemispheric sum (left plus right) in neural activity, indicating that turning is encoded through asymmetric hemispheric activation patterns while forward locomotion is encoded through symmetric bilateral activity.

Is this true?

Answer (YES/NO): YES